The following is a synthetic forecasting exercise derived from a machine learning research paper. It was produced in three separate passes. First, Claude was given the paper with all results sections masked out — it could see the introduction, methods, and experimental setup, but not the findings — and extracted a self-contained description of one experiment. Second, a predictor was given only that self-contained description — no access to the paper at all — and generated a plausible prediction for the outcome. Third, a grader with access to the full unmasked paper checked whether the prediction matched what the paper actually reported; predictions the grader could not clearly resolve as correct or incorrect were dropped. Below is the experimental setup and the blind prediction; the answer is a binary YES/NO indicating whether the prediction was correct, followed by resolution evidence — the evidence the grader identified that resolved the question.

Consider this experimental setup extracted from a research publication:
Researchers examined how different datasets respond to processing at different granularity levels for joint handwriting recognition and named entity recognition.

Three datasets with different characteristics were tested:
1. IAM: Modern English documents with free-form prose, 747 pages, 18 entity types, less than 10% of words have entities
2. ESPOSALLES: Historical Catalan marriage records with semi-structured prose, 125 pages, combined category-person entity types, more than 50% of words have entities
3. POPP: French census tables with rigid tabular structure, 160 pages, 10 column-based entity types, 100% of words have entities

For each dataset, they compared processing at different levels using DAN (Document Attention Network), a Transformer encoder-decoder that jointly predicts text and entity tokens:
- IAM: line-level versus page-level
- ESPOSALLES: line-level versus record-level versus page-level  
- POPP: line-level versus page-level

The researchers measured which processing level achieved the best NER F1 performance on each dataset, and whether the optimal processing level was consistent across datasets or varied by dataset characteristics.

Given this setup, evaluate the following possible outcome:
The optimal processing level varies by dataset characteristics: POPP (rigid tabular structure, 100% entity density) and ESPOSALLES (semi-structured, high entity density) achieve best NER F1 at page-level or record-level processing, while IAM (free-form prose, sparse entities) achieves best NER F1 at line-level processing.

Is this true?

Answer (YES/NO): NO